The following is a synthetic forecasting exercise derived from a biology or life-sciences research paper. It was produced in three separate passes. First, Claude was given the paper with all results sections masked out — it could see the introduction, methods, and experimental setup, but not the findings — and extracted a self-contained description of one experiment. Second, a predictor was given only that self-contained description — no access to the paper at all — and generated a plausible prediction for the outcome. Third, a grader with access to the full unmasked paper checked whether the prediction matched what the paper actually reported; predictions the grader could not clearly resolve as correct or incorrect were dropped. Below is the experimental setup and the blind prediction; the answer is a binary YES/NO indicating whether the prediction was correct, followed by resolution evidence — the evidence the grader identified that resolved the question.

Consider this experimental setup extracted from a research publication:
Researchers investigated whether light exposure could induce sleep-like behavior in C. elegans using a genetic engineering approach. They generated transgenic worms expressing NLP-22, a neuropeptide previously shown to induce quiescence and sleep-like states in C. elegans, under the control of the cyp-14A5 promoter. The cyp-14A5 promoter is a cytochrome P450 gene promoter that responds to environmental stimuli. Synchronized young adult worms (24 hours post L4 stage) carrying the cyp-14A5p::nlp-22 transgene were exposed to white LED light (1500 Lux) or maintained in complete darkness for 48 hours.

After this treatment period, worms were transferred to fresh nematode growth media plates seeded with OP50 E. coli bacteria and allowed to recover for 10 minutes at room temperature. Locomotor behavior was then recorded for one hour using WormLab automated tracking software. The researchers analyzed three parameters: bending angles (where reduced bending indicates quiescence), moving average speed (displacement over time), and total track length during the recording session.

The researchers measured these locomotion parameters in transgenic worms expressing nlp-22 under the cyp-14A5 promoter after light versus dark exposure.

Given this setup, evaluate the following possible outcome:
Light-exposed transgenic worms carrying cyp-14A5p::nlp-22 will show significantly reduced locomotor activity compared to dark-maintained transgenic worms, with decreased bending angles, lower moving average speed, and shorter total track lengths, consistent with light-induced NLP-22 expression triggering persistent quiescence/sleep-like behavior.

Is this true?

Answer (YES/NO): YES